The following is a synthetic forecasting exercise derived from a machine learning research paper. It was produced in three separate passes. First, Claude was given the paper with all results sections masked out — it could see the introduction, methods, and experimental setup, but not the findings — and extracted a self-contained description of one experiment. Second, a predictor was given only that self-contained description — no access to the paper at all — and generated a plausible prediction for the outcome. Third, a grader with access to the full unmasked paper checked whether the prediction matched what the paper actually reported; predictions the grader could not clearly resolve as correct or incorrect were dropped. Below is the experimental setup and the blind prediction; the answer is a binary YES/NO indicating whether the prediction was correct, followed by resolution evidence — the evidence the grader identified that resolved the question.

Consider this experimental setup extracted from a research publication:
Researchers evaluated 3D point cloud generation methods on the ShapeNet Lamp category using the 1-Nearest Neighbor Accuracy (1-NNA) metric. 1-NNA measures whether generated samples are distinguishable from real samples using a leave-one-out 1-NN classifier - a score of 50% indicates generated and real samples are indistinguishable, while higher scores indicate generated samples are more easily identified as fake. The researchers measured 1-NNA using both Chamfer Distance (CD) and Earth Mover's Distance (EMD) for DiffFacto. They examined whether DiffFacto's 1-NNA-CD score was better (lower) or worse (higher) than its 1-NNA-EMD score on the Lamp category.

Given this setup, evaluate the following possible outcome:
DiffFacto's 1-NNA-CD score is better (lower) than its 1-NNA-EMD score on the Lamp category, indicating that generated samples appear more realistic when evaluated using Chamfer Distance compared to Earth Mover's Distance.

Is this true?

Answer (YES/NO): YES